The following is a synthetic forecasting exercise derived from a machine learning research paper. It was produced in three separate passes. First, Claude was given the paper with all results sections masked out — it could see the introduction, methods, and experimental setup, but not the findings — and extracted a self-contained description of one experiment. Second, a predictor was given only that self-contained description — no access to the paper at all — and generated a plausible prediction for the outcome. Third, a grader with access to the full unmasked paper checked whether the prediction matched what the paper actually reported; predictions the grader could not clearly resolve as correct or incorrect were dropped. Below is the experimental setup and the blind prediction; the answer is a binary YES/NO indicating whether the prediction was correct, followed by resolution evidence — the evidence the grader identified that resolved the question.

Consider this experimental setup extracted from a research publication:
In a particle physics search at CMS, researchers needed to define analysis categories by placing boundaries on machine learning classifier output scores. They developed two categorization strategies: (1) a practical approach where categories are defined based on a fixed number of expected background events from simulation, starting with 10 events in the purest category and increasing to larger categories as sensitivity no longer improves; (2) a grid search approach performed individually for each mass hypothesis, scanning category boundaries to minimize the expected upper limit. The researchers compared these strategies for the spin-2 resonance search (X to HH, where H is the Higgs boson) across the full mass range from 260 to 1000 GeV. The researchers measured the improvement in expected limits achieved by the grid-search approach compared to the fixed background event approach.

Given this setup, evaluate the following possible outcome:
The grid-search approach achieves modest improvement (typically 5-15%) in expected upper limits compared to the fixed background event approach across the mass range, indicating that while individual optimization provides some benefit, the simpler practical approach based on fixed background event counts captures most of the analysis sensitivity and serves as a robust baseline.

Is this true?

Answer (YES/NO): NO